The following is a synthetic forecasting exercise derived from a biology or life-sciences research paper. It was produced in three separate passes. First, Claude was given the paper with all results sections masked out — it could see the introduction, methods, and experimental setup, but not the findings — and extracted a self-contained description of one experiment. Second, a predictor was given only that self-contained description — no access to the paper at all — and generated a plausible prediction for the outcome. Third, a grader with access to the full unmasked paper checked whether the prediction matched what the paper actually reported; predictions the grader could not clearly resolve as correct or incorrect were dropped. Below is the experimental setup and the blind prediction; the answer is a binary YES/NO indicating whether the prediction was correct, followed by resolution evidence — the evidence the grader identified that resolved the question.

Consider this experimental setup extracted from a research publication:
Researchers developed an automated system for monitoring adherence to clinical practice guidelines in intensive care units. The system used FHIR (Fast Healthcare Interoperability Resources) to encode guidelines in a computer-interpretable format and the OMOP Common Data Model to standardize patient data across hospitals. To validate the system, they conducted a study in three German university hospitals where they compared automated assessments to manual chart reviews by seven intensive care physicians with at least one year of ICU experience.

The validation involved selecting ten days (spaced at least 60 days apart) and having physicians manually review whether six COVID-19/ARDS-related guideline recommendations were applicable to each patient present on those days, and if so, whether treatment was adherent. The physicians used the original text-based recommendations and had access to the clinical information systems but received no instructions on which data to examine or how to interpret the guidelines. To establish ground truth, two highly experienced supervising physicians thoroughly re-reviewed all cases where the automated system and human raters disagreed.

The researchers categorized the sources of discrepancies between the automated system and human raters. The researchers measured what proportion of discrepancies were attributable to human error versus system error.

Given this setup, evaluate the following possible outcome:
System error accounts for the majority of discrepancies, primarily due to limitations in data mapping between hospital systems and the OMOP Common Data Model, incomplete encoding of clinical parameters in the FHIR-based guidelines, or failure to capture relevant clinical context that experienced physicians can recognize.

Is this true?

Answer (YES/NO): NO